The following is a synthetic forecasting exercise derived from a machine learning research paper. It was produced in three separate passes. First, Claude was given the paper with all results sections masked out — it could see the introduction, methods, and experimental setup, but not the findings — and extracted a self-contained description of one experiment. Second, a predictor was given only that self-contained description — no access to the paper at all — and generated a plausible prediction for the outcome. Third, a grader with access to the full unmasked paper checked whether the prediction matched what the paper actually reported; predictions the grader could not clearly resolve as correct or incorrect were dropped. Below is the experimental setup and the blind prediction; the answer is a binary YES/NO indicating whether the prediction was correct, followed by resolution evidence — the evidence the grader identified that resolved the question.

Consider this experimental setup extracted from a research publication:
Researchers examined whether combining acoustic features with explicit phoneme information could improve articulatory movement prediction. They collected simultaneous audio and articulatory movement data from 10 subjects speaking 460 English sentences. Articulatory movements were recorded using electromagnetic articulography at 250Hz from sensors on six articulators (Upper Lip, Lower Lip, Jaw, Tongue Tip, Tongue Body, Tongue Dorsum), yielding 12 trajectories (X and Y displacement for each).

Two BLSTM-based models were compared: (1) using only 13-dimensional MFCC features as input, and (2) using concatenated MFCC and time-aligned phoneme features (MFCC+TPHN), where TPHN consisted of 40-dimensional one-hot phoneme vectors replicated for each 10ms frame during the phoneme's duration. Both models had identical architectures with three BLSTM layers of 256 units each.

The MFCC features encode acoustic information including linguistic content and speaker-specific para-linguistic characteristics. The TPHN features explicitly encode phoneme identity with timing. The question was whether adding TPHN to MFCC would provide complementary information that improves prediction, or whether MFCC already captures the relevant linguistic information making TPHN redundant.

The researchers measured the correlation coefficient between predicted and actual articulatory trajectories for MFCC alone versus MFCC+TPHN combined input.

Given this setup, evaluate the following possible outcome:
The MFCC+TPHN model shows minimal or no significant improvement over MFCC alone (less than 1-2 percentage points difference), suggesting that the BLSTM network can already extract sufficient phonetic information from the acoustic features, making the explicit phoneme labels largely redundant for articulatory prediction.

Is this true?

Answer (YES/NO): NO